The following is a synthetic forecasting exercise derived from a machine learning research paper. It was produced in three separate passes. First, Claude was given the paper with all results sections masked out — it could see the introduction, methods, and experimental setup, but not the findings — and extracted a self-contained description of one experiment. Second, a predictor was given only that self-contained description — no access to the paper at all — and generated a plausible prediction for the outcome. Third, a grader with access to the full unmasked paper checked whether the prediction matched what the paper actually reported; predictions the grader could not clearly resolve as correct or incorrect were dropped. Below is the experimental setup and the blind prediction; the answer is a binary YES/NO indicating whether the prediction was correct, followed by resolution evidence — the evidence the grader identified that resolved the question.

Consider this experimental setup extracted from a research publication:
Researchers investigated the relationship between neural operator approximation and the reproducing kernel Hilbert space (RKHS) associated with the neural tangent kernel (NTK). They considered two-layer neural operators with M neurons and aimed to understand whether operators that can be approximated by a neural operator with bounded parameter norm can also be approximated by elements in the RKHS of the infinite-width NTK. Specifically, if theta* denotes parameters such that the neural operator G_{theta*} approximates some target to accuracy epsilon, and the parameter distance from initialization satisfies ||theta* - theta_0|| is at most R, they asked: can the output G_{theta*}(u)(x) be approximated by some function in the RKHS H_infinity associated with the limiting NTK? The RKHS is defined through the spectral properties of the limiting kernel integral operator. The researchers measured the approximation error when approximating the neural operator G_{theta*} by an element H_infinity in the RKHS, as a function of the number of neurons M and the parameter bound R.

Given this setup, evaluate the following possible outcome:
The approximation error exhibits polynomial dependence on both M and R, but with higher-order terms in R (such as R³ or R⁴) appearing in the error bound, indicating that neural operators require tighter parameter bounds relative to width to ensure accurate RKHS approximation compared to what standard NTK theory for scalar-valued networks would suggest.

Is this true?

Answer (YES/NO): YES